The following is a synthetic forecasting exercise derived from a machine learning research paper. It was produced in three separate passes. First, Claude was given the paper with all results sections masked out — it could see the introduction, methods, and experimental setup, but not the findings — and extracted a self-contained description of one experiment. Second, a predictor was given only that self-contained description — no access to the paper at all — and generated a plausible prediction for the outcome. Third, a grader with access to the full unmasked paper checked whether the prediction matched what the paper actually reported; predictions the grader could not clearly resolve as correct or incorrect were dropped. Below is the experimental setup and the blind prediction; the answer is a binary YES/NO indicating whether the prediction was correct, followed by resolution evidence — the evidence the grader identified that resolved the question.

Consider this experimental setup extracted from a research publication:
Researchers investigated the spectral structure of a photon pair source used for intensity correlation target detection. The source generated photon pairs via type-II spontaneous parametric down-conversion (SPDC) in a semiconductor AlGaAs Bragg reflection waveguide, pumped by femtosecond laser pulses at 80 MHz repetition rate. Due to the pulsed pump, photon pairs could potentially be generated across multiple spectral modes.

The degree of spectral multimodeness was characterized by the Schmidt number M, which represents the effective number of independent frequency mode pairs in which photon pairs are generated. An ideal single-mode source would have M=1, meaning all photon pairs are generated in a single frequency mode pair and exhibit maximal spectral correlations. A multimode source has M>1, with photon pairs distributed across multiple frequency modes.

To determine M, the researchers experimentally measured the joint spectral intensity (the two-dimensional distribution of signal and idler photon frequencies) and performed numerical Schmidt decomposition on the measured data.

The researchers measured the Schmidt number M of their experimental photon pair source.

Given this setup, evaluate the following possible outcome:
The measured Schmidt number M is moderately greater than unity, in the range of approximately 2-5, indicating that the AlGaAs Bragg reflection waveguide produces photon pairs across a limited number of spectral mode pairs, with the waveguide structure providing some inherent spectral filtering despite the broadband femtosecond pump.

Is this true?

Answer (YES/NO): NO